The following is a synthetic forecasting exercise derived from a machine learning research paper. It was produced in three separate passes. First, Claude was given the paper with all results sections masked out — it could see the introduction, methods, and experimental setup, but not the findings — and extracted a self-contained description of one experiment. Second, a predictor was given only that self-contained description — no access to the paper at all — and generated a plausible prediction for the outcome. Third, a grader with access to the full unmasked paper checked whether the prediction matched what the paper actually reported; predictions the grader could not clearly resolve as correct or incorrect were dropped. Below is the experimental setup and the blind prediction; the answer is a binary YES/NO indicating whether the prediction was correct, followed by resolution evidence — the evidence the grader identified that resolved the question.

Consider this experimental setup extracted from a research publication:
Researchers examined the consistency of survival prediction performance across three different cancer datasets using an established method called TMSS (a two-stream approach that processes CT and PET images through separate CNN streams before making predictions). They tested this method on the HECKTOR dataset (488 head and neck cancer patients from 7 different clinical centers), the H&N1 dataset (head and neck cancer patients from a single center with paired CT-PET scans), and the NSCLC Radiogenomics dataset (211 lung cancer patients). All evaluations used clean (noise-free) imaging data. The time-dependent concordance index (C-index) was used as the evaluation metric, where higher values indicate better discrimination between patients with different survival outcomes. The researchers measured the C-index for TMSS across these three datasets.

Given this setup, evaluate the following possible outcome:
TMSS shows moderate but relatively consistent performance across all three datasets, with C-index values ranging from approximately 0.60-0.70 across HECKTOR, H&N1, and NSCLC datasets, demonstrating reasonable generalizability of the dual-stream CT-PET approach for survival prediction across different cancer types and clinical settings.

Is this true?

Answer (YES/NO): NO